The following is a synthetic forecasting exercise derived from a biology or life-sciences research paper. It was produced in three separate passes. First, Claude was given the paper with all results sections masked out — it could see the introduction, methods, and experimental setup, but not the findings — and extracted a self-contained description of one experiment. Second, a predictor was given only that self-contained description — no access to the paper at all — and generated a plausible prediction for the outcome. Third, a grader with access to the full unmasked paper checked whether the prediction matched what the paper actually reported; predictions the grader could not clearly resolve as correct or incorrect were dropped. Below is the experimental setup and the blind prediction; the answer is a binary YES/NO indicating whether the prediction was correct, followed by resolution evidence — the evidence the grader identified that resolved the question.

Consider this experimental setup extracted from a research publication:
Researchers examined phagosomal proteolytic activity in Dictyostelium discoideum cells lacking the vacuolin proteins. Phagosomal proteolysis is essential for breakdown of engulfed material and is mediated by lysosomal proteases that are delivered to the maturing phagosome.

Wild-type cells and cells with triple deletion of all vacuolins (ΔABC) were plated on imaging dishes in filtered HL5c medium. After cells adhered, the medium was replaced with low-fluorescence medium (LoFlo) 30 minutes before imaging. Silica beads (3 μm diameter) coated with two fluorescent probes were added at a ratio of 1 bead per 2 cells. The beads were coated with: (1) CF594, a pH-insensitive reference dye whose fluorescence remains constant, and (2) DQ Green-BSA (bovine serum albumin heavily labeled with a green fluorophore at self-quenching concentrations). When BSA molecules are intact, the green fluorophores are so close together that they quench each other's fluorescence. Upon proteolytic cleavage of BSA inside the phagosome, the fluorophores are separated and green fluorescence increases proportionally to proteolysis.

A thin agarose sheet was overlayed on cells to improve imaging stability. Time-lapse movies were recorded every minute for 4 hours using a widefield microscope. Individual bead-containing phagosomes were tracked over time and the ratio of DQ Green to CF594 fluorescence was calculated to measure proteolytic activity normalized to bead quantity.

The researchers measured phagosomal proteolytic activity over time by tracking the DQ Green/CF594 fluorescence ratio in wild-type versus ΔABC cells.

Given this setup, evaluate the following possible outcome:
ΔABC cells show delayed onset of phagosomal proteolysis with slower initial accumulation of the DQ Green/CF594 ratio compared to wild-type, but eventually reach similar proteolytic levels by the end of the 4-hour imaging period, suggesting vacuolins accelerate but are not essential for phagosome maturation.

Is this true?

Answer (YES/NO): NO